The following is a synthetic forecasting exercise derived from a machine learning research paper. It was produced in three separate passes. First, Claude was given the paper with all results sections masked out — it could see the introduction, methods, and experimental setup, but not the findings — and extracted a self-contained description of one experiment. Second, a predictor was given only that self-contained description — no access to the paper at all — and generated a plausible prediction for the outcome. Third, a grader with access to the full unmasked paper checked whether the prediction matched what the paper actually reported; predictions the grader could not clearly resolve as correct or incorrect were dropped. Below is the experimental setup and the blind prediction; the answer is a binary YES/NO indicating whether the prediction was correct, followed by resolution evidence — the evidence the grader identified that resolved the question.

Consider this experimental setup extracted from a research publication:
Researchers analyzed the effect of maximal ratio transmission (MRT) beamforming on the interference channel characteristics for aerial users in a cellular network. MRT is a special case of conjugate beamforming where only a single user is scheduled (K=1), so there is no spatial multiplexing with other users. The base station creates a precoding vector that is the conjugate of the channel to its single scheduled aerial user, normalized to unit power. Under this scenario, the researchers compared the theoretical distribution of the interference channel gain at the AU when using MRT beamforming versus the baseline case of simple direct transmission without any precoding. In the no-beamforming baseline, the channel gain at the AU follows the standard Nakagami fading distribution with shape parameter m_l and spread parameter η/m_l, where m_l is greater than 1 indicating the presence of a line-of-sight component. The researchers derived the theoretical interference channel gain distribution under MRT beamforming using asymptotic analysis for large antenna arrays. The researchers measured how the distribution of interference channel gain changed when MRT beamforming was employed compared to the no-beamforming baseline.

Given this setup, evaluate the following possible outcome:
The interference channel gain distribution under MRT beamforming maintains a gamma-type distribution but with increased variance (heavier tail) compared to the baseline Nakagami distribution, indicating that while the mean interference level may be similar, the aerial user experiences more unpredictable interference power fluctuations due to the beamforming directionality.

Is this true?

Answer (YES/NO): NO